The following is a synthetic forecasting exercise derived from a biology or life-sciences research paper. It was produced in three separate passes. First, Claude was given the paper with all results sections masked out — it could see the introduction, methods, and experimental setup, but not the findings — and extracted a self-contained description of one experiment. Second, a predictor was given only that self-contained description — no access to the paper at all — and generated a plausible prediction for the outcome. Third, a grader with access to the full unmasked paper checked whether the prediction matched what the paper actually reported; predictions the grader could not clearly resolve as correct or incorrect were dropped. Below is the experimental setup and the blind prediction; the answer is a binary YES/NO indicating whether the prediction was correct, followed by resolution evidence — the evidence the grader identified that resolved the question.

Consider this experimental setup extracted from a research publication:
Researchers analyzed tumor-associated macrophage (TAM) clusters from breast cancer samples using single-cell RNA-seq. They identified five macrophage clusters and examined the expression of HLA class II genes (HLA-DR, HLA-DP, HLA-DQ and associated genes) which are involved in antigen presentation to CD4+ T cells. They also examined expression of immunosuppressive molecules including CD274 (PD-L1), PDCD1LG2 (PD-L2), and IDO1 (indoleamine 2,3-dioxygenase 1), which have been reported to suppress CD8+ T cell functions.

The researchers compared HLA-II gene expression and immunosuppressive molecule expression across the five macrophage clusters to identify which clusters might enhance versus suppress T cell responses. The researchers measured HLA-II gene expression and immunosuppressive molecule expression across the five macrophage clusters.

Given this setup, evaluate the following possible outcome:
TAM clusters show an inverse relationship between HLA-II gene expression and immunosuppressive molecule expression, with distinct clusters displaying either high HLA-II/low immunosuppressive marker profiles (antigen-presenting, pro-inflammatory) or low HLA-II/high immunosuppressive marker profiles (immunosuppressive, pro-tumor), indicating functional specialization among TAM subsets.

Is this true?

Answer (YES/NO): NO